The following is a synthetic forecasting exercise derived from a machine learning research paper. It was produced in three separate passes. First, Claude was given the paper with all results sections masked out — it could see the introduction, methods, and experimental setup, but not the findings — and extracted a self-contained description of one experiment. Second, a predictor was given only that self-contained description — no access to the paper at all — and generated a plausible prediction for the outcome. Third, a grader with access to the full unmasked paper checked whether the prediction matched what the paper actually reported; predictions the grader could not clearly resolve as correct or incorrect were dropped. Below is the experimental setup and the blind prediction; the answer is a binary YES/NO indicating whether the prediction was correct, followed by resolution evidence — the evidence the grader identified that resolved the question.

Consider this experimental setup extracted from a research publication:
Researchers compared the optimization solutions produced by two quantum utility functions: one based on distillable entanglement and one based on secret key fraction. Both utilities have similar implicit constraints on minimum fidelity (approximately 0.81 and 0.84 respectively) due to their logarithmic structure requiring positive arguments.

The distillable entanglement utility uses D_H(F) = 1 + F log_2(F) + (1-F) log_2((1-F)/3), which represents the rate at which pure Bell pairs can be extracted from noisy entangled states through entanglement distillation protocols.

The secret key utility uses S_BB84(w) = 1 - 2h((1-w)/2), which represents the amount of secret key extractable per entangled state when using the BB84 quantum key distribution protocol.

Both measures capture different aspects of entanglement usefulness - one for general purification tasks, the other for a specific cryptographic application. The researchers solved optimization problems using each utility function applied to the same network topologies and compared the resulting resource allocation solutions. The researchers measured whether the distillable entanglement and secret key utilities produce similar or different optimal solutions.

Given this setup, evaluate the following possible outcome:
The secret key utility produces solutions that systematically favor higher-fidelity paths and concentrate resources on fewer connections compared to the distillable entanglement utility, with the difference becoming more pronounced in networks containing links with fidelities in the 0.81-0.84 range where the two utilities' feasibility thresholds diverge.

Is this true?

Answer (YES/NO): NO